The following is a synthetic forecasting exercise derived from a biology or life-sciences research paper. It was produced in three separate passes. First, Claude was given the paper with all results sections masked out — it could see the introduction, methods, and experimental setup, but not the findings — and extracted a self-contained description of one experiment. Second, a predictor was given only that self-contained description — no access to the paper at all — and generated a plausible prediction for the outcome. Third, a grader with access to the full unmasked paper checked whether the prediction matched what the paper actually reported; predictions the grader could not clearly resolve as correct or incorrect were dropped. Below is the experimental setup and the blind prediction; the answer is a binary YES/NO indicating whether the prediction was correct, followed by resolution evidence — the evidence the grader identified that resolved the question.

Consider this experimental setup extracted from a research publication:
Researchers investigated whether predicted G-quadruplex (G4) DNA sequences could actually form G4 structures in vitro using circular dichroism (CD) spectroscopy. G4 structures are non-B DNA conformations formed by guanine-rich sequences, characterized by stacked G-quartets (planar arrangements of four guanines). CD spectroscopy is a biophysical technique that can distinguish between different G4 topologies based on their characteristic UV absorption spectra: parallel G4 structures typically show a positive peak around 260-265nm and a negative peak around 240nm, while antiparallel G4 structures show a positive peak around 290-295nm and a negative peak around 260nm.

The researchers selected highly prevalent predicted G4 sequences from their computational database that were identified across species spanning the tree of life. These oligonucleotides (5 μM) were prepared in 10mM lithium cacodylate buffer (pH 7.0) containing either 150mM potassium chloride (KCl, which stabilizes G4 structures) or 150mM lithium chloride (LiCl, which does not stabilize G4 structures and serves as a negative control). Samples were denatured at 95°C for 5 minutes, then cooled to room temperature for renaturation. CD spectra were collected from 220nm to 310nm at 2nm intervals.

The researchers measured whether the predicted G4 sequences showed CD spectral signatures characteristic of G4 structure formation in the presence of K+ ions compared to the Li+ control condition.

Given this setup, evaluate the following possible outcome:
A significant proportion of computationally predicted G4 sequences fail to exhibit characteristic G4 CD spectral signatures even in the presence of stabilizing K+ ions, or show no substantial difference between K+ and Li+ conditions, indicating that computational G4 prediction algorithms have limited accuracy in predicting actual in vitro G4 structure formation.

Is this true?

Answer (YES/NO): NO